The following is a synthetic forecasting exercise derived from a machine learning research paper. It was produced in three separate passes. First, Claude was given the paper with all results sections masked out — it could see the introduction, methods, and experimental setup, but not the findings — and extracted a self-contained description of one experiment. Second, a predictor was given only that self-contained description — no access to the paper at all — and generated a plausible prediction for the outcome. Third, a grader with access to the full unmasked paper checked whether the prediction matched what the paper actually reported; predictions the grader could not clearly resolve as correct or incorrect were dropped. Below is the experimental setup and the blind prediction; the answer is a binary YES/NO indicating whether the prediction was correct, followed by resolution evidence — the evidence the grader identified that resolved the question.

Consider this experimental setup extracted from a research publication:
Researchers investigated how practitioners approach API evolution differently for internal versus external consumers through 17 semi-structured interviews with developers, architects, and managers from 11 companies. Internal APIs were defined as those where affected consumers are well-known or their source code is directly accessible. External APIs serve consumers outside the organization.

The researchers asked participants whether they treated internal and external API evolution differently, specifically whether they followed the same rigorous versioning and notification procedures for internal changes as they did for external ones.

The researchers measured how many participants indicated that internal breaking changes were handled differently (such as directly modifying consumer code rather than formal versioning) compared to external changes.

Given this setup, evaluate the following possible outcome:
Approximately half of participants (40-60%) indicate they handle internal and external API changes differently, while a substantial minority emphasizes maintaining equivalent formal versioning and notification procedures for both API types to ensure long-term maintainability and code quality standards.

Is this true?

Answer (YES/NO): NO